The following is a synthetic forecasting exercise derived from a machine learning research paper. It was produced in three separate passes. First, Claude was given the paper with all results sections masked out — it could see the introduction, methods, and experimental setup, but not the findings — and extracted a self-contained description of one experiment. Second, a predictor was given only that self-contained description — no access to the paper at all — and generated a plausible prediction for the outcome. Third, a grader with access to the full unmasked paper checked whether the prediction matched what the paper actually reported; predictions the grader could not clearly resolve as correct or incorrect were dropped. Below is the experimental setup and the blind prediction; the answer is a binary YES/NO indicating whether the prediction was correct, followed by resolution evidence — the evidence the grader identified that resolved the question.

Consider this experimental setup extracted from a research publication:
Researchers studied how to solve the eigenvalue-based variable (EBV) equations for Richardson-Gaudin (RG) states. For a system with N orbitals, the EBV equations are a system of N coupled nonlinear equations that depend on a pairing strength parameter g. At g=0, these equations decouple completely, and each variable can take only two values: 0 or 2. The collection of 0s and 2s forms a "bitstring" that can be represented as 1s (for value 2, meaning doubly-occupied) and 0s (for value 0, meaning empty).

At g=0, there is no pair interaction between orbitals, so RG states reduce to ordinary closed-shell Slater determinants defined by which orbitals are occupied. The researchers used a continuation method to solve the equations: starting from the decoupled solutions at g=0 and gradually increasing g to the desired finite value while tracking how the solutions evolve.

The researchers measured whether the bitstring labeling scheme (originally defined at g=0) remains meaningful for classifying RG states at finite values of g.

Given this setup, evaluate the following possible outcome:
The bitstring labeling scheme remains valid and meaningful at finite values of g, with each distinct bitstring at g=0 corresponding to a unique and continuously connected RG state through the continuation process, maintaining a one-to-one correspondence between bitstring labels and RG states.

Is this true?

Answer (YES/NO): YES